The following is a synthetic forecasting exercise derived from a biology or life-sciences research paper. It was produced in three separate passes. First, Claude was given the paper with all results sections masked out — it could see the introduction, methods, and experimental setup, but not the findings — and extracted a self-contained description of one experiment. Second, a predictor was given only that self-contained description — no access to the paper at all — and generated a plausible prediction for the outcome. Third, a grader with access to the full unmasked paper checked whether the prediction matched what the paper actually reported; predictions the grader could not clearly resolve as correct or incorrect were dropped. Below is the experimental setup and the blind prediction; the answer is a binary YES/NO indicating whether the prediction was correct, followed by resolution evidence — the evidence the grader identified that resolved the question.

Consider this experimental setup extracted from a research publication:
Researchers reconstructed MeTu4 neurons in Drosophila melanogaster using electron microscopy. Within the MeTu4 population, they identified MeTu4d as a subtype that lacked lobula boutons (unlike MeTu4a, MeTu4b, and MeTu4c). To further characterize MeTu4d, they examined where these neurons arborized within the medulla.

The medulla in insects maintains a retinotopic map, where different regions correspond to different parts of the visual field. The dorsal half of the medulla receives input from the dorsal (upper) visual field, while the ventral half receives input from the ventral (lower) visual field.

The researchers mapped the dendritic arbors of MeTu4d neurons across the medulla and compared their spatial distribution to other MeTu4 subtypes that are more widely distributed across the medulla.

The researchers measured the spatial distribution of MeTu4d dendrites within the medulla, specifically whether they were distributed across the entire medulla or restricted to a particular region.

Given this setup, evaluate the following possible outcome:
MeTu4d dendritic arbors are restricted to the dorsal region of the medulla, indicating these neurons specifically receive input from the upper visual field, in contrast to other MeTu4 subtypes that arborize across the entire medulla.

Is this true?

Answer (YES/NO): NO